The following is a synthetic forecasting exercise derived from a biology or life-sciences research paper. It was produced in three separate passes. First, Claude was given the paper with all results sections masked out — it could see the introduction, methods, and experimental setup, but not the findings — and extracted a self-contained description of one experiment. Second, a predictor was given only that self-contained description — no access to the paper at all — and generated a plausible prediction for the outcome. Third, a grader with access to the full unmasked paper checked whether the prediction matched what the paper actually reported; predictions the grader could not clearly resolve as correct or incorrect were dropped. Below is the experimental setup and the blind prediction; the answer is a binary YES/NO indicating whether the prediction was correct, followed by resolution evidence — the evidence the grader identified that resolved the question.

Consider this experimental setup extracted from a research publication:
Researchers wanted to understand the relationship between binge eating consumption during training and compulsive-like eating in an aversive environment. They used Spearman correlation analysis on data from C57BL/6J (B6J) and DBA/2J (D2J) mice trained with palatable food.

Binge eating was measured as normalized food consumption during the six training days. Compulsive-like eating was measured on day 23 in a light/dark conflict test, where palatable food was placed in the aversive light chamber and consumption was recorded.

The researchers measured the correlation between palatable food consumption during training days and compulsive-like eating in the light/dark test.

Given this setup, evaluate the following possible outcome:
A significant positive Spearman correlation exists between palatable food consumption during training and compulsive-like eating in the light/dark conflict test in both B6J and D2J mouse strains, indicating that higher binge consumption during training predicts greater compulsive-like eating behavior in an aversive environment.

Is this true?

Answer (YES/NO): NO